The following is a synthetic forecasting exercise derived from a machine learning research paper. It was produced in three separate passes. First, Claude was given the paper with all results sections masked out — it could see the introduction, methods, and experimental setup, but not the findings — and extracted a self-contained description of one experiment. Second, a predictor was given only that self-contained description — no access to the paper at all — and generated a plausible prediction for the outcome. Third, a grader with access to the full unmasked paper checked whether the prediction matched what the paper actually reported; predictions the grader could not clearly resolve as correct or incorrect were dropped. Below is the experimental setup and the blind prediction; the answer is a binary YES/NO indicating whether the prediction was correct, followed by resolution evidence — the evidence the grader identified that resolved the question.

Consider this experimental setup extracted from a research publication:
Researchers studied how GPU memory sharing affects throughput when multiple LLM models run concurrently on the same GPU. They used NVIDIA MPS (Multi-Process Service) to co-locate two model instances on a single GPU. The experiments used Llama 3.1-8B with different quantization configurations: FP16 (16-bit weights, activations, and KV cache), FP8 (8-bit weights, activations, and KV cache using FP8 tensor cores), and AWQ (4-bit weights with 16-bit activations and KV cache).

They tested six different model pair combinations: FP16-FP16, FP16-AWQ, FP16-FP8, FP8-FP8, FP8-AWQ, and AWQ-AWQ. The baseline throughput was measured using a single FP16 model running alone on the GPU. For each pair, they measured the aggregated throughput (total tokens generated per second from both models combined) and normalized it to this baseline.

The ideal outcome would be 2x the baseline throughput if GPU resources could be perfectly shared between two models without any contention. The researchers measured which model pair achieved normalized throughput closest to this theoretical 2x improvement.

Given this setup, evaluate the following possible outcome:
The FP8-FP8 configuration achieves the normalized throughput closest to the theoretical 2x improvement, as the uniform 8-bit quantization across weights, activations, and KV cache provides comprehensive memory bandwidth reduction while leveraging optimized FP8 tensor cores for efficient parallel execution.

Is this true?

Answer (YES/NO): YES